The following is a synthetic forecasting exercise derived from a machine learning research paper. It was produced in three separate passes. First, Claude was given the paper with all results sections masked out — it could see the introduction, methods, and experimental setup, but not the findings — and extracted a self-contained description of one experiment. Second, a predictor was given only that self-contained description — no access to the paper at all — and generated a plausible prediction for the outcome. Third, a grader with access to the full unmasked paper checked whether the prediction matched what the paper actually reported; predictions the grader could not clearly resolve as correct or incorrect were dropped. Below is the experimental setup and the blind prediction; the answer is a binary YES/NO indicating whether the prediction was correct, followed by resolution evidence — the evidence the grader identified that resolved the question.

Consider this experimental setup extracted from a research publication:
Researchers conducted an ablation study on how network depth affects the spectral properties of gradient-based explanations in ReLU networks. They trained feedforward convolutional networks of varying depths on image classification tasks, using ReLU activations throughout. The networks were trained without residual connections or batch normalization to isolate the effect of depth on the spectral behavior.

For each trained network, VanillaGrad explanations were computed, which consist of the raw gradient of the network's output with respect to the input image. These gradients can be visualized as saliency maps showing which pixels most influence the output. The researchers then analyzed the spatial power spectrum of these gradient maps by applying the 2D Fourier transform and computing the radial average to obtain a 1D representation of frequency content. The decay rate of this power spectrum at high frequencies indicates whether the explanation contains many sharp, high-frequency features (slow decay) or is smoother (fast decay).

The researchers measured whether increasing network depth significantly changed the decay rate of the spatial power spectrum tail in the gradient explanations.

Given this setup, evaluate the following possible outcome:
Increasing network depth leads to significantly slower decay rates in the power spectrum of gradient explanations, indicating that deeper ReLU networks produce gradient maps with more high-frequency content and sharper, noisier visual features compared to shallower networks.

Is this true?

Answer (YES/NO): NO